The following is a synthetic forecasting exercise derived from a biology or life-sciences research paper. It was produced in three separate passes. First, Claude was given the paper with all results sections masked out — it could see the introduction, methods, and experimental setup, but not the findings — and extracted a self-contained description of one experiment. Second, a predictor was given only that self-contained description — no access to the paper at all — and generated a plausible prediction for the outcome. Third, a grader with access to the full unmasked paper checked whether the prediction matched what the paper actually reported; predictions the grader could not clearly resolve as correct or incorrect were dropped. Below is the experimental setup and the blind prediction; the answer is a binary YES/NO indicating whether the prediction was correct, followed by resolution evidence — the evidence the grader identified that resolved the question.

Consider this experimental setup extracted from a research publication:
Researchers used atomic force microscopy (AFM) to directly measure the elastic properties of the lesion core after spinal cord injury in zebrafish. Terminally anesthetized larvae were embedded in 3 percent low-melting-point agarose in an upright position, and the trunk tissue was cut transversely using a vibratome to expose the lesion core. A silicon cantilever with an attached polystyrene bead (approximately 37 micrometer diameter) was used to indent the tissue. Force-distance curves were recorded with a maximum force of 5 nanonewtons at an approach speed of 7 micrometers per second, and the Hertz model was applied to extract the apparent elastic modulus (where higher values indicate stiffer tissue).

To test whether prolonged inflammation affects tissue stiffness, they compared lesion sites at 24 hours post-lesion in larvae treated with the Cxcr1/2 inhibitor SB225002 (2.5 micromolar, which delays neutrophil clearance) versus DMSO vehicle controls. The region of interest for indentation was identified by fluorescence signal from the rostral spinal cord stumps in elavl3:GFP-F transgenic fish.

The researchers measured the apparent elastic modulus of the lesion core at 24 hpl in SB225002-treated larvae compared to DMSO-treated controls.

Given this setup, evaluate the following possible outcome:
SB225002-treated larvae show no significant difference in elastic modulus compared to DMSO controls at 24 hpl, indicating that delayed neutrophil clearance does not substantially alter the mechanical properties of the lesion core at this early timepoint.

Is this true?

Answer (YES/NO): NO